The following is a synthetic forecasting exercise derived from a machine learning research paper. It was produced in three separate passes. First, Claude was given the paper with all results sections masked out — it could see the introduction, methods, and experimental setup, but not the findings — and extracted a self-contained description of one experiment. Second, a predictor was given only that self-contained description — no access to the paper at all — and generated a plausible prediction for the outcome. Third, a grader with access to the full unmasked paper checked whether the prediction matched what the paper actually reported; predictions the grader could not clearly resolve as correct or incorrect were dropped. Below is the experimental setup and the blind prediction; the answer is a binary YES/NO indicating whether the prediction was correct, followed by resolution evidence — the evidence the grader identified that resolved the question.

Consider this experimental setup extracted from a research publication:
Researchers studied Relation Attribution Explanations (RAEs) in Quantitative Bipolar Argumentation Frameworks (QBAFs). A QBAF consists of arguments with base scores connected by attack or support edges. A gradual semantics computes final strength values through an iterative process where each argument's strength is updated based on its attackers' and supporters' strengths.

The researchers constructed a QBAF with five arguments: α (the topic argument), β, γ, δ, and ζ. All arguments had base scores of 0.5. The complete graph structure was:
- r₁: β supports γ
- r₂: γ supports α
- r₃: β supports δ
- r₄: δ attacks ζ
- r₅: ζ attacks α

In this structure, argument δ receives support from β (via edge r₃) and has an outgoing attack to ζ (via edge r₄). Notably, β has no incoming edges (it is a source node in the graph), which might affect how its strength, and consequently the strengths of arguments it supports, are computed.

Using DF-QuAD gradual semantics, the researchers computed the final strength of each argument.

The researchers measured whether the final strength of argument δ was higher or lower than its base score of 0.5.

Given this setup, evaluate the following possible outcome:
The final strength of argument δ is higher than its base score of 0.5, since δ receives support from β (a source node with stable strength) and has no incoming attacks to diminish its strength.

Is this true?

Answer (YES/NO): NO